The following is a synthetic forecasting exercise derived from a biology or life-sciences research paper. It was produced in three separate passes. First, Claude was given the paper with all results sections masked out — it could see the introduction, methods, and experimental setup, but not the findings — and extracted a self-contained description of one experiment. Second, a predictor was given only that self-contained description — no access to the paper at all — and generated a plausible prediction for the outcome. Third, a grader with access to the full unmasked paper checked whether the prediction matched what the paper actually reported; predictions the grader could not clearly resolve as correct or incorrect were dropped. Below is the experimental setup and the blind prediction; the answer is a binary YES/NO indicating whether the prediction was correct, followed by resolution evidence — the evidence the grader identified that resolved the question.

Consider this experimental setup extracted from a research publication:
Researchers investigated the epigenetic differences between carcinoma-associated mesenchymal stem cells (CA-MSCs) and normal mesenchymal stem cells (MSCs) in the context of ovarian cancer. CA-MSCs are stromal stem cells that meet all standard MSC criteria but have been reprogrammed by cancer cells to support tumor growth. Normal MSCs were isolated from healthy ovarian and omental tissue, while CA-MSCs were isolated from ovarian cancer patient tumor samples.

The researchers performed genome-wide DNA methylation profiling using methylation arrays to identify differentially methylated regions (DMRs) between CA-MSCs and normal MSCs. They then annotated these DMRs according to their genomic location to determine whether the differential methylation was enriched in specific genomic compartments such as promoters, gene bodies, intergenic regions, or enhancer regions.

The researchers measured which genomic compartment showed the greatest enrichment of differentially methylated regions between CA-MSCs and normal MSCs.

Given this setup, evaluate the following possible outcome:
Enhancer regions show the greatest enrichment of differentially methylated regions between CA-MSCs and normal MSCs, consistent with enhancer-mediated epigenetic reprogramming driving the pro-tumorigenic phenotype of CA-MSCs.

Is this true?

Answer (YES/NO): YES